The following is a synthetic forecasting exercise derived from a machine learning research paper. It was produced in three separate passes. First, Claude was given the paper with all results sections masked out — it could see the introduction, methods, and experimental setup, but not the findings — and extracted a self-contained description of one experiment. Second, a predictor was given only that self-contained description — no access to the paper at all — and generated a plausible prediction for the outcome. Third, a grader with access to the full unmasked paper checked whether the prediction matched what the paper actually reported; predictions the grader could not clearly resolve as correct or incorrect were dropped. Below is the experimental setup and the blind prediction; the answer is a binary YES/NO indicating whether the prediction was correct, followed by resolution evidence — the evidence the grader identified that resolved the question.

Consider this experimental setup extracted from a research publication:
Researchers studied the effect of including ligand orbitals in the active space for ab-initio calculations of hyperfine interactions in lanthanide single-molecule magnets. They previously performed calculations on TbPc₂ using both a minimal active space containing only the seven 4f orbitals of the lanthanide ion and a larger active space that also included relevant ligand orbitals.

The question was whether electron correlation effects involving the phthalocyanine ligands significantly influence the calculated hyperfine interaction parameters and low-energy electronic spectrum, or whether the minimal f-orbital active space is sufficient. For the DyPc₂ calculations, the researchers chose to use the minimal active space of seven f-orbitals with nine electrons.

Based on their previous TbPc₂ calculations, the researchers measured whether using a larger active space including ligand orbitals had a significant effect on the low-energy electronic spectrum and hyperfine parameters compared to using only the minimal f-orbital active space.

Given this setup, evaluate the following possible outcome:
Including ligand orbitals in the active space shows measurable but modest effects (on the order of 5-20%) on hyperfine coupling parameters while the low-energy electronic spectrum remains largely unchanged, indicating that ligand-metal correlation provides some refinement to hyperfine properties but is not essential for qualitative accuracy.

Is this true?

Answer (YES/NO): NO